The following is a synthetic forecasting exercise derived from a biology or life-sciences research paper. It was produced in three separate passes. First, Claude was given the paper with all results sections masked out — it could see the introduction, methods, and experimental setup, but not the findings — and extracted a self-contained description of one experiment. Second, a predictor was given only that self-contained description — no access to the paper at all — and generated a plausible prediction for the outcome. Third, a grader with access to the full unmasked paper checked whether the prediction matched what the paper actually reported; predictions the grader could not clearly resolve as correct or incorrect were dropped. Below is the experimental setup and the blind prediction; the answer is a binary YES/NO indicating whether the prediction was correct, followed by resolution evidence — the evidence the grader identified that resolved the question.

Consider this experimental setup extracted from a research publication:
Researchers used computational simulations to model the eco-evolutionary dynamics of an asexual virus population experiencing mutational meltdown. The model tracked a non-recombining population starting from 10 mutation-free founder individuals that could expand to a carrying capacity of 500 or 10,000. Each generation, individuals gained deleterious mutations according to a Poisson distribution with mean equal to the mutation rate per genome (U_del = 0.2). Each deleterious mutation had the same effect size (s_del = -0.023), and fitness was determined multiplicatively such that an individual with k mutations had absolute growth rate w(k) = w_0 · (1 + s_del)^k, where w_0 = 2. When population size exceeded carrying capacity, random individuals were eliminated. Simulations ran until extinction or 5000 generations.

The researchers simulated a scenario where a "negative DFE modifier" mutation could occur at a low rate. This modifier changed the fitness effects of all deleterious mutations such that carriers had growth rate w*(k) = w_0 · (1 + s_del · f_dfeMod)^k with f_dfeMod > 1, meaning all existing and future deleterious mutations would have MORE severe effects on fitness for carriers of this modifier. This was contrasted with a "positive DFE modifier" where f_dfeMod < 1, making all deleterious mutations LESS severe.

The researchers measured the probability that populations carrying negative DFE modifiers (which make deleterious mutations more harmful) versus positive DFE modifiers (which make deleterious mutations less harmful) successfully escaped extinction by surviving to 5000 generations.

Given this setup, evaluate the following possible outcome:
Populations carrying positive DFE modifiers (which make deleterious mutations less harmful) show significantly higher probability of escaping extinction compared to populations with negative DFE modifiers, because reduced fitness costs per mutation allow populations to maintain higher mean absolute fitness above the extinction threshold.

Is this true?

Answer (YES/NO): NO